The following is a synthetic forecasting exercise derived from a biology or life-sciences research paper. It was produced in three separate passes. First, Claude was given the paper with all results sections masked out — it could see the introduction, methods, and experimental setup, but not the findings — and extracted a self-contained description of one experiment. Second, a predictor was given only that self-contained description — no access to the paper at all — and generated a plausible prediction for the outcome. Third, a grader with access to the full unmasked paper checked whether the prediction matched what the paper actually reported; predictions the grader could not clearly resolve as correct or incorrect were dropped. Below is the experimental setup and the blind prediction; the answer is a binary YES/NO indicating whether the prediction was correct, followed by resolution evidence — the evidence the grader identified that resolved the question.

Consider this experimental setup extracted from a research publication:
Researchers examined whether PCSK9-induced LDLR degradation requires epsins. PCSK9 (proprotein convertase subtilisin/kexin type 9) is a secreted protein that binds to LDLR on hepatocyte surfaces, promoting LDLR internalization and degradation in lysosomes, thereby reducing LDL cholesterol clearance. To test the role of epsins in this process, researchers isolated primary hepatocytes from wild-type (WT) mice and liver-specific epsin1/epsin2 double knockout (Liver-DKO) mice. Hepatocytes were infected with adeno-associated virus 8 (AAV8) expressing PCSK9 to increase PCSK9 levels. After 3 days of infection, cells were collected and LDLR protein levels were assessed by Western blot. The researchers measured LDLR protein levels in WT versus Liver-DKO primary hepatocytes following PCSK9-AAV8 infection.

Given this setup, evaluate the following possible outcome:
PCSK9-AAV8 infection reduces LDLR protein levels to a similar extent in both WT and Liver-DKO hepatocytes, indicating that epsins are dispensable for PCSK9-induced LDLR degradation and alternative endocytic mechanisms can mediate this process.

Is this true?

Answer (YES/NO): NO